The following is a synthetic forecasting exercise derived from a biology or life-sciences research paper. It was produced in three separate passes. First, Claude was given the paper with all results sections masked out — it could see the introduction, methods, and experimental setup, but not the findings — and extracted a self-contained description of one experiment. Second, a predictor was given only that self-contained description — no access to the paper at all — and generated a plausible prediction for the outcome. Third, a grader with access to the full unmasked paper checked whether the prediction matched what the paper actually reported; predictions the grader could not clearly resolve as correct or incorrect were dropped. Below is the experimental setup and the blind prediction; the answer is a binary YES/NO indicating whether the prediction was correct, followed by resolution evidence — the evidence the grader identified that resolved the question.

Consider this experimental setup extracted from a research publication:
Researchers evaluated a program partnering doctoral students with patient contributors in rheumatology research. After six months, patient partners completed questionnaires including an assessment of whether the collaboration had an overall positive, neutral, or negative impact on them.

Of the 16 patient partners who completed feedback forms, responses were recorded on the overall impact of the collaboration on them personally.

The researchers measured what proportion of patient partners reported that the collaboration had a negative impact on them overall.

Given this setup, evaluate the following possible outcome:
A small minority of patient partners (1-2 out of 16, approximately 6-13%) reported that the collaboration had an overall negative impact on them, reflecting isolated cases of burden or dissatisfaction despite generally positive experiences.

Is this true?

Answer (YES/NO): NO